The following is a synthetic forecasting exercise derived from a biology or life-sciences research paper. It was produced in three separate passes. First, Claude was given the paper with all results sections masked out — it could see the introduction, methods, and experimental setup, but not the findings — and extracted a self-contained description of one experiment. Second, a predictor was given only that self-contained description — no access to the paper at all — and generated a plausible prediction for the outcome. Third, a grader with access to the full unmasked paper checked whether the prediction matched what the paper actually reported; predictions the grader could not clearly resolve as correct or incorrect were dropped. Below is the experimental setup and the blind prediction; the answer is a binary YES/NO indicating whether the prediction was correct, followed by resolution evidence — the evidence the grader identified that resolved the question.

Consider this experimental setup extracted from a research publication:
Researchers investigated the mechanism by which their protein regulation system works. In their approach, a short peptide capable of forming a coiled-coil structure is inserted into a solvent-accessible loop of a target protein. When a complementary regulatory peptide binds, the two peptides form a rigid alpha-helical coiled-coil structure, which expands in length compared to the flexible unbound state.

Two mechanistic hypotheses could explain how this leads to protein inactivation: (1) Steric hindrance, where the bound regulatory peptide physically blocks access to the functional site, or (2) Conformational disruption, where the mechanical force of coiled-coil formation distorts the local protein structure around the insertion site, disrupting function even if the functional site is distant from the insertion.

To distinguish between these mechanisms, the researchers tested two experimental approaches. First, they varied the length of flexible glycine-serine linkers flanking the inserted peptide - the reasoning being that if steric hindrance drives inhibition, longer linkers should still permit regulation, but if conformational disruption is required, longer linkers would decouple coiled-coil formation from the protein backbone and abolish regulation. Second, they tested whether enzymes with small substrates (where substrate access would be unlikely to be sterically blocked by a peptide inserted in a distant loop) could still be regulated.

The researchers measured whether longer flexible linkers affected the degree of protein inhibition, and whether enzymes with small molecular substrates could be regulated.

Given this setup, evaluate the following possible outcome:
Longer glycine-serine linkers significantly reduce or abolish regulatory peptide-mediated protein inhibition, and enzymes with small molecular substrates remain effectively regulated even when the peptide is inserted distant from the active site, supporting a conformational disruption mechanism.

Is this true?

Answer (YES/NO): YES